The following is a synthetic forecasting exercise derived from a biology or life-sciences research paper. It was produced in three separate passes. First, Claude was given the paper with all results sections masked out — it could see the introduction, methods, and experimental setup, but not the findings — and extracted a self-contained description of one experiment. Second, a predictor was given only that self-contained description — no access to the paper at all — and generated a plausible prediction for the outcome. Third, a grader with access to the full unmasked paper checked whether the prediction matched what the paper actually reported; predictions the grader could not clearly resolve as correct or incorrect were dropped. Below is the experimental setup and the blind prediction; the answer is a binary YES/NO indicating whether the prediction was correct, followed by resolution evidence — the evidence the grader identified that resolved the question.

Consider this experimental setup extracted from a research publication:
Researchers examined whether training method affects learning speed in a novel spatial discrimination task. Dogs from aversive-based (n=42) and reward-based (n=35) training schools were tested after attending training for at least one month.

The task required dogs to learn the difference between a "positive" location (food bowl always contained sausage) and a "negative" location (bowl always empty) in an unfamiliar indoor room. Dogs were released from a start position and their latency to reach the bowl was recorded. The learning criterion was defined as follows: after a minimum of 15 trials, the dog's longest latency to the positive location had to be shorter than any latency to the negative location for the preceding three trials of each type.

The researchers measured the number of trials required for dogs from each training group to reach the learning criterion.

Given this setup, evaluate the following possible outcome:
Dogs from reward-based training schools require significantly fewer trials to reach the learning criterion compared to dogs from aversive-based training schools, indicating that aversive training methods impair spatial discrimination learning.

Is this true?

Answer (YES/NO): YES